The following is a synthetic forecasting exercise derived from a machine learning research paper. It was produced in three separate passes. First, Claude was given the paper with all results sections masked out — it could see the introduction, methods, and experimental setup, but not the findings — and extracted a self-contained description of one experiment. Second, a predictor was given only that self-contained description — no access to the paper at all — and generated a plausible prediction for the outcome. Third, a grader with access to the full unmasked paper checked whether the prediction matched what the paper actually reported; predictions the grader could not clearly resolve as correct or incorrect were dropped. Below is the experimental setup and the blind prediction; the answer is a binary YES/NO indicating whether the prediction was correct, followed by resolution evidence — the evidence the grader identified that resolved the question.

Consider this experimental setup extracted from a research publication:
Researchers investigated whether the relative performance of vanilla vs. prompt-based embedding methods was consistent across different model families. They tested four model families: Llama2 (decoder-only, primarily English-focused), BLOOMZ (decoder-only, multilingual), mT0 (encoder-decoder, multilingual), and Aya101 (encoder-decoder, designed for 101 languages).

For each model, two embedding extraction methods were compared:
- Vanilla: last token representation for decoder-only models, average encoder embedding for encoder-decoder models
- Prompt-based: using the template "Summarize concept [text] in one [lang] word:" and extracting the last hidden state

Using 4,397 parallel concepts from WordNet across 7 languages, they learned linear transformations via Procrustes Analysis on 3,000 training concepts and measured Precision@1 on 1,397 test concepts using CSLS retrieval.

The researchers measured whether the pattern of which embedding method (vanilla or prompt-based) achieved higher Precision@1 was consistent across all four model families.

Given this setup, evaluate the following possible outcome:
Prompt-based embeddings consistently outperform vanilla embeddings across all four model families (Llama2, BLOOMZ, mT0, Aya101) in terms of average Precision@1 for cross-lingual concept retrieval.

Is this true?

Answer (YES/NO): NO